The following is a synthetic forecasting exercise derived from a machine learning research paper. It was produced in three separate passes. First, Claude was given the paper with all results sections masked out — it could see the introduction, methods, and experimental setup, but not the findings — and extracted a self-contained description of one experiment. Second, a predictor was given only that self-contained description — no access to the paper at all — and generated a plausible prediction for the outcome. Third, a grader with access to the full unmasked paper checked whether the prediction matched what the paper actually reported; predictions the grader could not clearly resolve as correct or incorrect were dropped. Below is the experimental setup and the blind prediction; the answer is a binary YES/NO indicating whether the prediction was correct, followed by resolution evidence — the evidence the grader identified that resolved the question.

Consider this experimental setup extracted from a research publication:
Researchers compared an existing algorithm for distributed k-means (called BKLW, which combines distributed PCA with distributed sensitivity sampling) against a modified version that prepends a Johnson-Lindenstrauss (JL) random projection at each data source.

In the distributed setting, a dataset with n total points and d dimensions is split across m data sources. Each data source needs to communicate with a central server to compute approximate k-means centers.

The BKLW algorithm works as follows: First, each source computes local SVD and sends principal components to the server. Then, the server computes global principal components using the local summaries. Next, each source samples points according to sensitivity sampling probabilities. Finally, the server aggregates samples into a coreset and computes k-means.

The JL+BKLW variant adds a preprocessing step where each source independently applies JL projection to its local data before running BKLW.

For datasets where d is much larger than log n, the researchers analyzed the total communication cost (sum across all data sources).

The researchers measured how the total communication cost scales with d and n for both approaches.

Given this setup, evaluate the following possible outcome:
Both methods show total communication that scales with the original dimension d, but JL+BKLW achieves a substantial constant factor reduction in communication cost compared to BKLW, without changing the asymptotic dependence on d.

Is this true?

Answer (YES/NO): NO